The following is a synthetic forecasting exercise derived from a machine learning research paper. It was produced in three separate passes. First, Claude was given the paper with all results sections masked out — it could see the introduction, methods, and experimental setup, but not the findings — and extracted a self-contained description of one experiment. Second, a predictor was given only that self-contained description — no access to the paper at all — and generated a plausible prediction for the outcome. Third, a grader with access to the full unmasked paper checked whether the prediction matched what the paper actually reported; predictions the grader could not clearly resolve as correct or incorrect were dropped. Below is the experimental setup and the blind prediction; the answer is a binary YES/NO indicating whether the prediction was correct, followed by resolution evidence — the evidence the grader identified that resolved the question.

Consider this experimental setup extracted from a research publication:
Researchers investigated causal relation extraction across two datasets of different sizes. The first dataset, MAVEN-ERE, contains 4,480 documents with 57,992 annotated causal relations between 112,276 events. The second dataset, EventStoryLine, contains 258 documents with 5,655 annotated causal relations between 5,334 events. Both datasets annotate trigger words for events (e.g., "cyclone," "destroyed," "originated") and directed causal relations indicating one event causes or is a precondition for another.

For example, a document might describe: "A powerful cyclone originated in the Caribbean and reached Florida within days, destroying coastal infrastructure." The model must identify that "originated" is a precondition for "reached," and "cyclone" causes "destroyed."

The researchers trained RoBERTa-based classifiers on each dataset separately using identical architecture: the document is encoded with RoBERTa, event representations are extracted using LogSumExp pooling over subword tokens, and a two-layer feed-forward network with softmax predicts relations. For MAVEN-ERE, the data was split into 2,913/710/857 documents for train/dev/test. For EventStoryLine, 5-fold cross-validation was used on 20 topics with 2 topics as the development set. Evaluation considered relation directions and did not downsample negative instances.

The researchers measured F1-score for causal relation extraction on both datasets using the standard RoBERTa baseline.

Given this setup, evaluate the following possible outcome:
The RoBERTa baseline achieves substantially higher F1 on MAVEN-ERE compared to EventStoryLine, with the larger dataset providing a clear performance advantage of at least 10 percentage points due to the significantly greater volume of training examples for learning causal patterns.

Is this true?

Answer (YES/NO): YES